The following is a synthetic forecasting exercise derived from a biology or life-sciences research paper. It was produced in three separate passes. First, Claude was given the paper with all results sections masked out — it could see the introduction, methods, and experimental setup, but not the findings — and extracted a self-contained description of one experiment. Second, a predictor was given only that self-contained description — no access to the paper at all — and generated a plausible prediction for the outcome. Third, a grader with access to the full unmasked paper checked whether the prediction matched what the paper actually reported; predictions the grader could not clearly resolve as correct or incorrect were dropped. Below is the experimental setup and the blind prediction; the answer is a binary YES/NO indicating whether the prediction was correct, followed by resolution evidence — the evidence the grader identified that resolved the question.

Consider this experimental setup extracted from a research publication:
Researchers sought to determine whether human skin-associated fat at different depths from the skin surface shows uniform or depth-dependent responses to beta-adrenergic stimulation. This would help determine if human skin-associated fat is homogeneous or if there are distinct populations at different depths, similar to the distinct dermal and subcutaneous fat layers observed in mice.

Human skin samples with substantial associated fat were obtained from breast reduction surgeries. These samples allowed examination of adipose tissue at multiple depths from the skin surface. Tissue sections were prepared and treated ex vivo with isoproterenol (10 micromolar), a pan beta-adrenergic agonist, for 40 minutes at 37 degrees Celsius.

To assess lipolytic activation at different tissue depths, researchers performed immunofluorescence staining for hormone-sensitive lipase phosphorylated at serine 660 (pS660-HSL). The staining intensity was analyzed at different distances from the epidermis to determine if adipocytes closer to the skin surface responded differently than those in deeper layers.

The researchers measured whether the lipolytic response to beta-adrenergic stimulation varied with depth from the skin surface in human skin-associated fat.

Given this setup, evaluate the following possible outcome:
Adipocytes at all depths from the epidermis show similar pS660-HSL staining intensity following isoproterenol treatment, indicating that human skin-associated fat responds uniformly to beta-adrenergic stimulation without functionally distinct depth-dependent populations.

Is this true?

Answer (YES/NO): YES